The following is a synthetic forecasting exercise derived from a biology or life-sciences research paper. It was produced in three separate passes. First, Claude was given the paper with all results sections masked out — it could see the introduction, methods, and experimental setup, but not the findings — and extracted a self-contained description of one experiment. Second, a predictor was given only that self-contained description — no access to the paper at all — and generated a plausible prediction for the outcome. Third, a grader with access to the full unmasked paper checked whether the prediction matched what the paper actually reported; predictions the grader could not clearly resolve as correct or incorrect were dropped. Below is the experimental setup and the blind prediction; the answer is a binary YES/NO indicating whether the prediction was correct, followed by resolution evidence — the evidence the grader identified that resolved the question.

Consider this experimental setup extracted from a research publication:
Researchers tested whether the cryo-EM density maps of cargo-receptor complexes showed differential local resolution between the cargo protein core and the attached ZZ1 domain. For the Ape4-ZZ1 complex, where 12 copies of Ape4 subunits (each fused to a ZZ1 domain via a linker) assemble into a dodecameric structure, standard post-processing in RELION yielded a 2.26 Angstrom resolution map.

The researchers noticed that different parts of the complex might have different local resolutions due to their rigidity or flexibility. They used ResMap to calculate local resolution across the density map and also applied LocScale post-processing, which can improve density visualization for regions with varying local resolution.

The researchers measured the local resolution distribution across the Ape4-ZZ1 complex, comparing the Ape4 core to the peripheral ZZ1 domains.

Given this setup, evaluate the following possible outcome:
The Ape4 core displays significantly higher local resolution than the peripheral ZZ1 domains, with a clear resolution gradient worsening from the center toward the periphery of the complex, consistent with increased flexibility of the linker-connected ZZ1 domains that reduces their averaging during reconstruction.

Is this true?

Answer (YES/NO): NO